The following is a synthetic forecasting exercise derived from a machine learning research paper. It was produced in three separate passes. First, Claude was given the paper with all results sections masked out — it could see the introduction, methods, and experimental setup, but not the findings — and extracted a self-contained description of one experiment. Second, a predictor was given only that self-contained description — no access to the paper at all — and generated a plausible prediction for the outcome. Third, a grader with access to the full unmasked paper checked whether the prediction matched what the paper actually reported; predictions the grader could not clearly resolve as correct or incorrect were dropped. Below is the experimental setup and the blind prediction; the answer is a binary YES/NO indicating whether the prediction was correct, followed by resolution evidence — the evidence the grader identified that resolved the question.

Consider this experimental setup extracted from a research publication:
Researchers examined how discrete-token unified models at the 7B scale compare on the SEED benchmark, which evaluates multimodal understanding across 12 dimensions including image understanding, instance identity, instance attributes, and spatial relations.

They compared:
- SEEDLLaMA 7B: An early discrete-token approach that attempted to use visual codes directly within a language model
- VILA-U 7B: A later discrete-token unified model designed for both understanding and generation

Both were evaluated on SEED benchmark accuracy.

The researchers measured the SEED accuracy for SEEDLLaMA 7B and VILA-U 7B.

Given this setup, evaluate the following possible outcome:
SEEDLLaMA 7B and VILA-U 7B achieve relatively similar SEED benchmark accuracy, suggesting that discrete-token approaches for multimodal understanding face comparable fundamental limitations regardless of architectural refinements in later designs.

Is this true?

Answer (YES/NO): NO